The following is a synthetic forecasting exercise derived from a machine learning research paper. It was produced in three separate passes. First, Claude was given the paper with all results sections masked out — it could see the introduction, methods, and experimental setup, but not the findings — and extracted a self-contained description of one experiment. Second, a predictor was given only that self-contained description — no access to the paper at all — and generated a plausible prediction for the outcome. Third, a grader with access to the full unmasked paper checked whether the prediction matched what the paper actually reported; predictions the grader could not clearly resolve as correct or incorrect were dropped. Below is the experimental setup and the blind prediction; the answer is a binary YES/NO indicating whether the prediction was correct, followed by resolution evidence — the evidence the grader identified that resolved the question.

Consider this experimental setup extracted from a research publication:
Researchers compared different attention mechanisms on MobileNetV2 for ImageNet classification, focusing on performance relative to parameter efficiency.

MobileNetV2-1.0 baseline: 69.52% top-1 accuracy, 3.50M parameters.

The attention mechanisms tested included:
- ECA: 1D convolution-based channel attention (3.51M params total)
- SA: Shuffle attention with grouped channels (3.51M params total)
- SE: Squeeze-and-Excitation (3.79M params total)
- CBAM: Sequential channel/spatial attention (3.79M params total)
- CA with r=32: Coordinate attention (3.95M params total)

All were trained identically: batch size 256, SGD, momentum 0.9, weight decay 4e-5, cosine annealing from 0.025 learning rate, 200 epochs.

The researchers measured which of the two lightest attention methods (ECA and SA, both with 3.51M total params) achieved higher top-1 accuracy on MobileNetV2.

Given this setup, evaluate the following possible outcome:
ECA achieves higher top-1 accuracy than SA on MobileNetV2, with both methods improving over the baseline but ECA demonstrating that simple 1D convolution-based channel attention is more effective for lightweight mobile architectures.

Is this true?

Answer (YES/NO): YES